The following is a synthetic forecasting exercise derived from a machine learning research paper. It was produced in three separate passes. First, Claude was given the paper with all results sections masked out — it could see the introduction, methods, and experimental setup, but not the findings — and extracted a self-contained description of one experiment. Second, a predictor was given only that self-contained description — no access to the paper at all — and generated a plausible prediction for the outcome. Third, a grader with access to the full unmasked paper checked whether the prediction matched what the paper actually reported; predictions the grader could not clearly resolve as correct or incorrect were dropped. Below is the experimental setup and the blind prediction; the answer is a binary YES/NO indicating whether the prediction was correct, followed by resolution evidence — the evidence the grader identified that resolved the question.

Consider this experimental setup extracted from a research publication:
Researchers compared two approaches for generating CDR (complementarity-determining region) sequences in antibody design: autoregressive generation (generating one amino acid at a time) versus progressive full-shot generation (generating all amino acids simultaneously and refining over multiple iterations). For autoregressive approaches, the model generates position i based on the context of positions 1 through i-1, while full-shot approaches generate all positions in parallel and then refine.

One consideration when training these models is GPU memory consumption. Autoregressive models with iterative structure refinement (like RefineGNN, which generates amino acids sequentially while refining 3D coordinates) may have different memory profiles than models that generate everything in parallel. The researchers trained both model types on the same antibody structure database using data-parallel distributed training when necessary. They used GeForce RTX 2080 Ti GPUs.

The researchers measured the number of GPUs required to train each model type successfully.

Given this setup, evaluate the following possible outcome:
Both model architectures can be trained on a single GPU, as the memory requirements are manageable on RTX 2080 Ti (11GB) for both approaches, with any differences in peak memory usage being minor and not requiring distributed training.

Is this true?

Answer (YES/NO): NO